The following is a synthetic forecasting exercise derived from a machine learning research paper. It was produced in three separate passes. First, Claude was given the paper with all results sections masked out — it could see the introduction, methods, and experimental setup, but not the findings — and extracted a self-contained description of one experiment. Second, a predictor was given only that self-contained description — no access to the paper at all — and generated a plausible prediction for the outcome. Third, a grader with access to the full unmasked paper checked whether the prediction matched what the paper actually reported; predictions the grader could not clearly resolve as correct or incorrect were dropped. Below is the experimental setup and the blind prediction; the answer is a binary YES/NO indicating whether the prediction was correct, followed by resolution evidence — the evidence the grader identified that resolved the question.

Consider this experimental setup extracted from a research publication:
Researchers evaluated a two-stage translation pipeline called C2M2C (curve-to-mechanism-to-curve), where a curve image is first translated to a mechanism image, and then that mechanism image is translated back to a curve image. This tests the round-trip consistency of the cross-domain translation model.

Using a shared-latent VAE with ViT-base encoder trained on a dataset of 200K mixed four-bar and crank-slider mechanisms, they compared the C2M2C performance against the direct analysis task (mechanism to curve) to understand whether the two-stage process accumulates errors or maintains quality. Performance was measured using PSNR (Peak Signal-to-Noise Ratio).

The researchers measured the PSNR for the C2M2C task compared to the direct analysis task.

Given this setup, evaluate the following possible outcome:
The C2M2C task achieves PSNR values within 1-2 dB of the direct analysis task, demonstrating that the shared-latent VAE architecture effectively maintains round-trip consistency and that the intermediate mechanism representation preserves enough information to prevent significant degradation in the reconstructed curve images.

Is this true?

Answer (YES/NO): YES